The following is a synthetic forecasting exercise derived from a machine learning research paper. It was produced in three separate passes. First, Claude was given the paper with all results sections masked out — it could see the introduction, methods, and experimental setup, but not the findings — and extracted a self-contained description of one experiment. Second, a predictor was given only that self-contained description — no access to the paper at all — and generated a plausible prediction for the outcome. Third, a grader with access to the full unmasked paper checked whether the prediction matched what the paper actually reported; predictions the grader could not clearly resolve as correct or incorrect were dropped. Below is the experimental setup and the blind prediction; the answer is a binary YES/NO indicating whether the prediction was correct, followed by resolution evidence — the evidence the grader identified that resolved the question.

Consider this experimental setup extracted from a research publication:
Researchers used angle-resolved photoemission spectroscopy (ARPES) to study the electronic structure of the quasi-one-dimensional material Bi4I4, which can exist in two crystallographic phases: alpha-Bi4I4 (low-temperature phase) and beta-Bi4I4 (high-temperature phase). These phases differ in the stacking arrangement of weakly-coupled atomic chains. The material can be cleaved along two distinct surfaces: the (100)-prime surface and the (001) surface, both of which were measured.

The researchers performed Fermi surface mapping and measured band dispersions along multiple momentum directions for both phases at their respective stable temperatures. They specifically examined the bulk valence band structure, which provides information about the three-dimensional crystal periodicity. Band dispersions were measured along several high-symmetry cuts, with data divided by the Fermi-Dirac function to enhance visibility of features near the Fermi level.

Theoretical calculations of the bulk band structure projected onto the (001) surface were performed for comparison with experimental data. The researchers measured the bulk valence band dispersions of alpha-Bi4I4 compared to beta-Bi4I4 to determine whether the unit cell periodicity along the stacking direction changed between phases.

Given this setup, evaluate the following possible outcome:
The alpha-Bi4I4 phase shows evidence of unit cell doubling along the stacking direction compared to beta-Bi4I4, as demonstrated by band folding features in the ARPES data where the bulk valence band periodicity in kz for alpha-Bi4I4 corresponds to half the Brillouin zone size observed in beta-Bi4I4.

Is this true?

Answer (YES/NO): YES